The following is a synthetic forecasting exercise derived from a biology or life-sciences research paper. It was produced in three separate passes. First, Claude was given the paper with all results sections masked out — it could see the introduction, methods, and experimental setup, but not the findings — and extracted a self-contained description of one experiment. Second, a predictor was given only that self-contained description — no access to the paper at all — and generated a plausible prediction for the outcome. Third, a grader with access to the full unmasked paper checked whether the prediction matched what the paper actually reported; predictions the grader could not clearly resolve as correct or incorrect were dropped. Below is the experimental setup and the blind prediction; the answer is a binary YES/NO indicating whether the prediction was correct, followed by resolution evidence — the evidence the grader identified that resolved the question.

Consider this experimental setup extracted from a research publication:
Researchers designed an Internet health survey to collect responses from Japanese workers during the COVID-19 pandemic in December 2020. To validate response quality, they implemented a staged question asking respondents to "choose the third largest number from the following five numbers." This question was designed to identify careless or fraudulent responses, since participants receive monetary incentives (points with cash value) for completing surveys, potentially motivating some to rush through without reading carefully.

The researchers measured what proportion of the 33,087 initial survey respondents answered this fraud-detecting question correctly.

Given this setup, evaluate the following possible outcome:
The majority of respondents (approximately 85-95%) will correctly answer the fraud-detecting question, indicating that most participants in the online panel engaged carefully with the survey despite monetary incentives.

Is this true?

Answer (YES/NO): YES